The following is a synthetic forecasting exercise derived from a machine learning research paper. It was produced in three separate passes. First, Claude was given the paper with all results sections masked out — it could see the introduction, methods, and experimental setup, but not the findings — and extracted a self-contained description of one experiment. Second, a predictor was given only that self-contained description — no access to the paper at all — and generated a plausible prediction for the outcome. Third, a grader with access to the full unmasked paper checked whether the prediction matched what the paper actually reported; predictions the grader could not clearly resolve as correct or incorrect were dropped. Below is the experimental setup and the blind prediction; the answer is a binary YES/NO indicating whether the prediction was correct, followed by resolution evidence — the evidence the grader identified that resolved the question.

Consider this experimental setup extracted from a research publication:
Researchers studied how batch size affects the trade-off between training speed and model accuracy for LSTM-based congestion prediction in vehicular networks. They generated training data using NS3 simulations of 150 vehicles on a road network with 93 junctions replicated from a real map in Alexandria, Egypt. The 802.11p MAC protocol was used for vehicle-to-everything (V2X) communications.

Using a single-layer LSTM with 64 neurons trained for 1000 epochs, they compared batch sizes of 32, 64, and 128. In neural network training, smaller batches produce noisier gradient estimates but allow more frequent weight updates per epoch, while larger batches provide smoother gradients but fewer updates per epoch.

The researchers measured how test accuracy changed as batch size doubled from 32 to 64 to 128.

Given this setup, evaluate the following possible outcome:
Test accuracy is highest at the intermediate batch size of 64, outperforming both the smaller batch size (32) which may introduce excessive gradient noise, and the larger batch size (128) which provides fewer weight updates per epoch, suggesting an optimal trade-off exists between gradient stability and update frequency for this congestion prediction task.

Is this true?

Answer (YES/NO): NO